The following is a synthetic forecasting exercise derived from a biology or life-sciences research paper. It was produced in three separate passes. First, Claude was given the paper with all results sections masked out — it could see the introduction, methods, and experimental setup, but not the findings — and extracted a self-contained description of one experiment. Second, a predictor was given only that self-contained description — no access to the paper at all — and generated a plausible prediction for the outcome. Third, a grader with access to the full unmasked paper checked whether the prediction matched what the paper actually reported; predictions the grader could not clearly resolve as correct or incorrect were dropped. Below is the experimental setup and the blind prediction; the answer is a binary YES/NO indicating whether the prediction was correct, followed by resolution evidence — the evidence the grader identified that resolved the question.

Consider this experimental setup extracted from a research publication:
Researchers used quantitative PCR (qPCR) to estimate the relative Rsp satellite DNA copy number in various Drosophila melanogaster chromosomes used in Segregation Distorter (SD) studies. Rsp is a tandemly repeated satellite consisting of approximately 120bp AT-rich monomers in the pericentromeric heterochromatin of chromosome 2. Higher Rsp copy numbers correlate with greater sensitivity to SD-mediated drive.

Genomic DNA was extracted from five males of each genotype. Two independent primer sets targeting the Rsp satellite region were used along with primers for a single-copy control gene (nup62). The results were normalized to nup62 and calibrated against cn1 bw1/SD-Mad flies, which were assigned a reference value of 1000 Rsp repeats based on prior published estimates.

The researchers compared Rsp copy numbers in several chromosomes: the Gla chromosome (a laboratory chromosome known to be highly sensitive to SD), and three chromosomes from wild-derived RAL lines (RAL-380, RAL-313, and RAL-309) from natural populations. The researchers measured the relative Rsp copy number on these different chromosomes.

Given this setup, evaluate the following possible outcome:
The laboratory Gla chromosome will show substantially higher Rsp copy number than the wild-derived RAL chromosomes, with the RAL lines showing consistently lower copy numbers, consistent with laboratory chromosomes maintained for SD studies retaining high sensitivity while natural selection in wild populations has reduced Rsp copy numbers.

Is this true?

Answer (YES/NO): NO